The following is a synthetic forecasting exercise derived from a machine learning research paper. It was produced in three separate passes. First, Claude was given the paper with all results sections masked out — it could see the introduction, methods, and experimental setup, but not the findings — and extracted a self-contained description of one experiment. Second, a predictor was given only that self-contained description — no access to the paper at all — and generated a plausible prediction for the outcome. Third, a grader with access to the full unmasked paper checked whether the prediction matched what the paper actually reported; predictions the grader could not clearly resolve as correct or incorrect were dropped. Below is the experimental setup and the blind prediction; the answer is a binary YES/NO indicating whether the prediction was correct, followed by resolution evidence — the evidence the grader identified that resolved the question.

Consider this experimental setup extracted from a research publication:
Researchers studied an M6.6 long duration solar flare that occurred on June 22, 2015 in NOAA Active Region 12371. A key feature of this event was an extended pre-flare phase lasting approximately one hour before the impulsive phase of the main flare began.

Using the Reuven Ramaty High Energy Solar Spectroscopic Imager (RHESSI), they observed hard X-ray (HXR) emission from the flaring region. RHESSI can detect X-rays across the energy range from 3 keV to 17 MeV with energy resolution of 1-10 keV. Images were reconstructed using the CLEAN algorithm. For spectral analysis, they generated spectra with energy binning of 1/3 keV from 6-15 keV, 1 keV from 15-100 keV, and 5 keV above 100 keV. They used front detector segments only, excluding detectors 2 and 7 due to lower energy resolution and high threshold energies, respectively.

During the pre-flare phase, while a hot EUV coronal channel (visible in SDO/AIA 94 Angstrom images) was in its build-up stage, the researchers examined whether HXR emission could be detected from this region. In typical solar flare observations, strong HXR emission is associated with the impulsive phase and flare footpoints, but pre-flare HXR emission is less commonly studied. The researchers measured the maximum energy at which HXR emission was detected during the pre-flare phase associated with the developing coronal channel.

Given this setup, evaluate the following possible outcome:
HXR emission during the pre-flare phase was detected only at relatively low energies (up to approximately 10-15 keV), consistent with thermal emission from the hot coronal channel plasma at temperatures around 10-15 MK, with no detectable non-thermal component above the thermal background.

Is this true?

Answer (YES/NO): NO